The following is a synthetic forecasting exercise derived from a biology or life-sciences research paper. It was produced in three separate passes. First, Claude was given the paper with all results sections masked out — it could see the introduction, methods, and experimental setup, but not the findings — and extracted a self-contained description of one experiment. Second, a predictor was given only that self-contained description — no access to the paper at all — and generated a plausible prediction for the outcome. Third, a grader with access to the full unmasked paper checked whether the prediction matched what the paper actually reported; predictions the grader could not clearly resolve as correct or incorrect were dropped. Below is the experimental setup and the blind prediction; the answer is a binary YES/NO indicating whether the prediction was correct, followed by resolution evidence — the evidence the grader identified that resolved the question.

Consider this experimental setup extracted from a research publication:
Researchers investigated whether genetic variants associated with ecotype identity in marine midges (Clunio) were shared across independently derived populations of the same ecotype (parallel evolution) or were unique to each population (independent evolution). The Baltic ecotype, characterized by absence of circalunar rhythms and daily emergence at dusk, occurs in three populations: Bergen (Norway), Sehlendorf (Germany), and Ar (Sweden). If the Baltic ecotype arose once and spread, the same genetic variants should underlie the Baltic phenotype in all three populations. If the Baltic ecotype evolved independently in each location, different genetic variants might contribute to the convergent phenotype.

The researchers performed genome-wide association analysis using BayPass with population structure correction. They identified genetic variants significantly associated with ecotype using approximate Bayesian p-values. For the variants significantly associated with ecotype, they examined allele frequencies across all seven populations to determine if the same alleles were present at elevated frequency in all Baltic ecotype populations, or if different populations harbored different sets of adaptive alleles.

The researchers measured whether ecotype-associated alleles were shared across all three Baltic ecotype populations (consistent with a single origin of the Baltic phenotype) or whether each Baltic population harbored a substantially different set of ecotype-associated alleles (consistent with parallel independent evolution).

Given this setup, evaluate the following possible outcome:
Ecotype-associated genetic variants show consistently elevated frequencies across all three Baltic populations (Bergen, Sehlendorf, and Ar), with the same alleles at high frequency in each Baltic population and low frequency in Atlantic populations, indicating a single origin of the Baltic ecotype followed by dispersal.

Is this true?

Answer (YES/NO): NO